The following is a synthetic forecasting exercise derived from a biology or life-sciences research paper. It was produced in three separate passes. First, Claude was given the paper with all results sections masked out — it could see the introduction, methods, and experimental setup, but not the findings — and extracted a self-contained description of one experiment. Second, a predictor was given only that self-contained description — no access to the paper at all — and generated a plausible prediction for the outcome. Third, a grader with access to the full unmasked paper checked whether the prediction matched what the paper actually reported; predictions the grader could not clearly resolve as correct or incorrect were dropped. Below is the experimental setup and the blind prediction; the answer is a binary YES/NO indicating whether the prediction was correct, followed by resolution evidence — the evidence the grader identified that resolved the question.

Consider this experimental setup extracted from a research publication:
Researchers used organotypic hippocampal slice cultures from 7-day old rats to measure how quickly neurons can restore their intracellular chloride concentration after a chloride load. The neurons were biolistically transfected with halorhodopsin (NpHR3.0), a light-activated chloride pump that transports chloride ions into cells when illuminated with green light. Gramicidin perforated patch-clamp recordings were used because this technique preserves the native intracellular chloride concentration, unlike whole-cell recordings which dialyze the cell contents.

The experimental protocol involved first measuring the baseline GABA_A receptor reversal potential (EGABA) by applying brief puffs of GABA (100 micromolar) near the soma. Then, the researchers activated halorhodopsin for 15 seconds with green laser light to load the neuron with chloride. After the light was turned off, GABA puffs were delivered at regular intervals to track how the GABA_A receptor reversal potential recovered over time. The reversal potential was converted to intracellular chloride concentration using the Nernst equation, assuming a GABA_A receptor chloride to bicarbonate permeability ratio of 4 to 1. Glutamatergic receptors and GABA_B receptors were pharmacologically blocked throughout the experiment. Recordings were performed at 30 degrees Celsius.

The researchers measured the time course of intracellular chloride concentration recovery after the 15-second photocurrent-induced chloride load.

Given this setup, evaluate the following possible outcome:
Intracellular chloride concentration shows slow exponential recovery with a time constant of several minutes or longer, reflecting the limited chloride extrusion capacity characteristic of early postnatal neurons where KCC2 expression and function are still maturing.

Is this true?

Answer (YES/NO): NO